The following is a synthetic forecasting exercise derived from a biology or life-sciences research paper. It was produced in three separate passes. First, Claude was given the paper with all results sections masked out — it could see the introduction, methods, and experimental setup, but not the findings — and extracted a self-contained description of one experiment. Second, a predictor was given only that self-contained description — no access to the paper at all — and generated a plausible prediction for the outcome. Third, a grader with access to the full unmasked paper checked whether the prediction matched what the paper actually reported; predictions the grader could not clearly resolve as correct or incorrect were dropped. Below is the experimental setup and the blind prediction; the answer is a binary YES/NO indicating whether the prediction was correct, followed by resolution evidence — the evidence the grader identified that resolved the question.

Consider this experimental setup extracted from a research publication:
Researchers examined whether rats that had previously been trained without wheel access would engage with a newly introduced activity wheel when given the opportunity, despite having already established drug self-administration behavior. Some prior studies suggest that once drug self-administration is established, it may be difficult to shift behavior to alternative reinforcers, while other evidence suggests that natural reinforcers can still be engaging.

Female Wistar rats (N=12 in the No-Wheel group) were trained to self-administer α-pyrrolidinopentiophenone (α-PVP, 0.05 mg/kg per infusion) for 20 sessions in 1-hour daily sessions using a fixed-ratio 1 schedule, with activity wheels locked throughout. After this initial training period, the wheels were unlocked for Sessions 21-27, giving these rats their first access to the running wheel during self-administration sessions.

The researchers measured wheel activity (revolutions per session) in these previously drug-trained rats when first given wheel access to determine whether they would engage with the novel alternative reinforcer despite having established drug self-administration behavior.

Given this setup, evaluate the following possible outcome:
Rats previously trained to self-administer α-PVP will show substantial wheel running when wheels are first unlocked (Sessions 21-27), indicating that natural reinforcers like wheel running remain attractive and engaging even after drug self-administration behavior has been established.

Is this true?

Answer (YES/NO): NO